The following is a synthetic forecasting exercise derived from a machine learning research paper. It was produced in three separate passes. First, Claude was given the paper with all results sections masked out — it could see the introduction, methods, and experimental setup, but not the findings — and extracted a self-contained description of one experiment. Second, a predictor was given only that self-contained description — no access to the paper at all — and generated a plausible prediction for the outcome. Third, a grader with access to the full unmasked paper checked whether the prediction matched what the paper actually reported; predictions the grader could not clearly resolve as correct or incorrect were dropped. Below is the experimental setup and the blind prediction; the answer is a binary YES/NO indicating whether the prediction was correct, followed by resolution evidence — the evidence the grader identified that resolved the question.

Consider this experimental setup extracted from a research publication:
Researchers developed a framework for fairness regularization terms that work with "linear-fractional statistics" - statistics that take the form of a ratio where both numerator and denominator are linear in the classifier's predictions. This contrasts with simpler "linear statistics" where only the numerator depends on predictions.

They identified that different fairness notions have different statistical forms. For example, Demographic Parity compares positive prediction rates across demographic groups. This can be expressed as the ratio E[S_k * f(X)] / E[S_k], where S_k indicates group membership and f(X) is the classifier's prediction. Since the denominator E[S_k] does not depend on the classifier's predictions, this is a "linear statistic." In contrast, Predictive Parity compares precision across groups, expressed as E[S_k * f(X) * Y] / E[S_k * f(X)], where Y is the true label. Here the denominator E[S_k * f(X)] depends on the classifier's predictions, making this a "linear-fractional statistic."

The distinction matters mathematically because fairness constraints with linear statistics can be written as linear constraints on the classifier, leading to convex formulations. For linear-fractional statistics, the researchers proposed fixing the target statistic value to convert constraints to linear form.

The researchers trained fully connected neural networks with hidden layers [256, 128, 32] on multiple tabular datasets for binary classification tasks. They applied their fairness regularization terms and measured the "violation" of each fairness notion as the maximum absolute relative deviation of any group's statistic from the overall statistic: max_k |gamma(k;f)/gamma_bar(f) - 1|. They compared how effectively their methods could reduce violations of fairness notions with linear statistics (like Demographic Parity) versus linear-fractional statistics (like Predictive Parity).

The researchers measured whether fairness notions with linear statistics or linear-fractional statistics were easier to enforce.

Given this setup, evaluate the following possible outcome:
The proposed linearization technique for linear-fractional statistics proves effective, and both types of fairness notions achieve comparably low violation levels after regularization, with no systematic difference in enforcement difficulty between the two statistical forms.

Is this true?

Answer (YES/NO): NO